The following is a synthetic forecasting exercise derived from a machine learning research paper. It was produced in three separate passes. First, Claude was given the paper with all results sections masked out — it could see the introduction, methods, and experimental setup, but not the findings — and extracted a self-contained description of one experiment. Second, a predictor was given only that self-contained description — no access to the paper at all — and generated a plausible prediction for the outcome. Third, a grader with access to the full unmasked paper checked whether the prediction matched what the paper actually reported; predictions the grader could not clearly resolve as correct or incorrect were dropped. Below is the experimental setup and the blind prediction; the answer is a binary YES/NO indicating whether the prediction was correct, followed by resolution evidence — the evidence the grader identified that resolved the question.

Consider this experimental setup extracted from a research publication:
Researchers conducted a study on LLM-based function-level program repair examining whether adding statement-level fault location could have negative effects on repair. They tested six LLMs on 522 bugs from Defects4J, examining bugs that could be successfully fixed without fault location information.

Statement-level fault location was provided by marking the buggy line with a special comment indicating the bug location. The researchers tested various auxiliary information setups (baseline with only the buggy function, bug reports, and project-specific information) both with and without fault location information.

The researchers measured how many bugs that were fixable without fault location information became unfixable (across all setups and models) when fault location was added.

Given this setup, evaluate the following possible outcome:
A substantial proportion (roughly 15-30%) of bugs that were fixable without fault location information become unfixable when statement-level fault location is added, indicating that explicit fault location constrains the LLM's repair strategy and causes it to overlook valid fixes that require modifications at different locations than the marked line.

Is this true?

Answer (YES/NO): NO